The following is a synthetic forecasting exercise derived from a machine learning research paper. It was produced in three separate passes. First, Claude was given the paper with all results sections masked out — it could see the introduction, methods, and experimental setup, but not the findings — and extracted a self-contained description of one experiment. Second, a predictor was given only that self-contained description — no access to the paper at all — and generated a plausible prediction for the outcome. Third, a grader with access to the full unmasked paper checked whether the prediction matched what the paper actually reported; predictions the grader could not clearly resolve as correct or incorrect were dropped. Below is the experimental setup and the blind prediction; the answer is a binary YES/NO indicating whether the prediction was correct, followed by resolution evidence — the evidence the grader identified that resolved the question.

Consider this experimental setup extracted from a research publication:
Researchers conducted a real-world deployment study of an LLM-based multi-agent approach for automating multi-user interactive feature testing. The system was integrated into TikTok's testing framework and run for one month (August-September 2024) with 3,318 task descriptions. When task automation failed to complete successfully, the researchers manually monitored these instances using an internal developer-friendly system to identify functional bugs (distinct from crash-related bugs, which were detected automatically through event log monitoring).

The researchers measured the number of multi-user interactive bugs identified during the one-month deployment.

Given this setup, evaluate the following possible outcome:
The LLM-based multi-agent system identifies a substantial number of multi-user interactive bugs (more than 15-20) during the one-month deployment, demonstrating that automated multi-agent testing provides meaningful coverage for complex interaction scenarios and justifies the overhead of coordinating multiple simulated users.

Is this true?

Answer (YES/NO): YES